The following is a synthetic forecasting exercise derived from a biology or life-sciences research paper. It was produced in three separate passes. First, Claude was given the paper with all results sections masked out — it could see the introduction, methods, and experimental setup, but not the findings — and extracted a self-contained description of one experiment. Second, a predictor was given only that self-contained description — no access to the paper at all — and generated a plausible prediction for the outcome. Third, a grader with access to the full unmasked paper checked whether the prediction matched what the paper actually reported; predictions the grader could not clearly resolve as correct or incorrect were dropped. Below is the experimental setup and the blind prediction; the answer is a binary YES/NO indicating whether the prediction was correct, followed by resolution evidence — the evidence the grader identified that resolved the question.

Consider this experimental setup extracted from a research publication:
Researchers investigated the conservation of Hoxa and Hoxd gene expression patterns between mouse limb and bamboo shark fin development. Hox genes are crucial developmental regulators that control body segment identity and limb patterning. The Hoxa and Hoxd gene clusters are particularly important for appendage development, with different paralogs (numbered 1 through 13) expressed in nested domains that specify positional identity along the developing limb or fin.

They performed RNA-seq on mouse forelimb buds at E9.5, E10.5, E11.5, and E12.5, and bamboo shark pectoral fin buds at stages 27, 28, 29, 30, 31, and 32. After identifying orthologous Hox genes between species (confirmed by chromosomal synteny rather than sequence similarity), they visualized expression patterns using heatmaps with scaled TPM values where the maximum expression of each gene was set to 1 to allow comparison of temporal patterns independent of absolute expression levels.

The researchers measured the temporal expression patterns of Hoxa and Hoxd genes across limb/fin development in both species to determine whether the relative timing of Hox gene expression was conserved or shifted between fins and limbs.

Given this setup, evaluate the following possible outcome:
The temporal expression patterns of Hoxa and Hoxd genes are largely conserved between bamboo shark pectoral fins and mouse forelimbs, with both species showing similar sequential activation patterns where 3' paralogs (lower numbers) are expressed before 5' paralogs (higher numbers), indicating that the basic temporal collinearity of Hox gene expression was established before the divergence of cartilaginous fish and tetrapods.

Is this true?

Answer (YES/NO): YES